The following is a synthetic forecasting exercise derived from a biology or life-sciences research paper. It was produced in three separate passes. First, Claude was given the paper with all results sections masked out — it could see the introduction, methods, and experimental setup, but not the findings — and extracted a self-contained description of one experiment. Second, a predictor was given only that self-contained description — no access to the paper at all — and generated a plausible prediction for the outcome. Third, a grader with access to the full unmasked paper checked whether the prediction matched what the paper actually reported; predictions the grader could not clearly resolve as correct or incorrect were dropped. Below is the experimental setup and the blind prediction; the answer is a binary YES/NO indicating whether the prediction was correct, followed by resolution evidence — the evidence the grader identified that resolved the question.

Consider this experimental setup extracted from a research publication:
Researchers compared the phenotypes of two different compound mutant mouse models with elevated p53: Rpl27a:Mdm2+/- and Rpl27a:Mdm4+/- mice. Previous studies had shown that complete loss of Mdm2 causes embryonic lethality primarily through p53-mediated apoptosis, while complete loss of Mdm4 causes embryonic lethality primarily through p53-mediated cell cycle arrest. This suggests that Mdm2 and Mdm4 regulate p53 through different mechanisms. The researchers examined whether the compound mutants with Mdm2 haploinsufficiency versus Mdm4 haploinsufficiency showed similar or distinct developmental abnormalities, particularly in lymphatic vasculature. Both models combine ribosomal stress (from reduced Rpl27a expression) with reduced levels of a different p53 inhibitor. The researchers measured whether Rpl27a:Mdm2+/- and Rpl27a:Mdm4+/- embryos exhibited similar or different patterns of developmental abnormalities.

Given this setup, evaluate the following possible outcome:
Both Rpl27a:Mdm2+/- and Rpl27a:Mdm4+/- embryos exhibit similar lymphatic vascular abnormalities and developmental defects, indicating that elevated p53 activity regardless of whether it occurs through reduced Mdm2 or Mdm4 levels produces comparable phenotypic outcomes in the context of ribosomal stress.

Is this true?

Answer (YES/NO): NO